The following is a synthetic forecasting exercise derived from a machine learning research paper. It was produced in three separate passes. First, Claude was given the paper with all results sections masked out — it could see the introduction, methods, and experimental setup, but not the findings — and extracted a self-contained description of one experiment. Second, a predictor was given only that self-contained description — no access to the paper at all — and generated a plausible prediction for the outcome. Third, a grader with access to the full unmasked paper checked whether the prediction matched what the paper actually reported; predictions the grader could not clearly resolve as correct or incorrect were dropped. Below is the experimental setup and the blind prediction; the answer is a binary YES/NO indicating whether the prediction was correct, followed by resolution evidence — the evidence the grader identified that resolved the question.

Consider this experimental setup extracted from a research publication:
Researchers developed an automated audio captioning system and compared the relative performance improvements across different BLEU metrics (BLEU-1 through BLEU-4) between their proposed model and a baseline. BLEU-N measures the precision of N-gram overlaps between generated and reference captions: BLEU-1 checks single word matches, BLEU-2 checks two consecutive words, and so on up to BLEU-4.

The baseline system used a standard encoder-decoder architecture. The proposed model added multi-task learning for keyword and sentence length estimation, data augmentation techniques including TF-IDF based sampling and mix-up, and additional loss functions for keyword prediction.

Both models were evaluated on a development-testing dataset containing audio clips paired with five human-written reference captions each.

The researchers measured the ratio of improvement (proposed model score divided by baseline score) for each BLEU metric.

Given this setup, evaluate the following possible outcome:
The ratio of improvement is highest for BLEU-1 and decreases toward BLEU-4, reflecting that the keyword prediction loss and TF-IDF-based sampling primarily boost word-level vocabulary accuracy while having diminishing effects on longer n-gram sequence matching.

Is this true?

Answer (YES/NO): NO